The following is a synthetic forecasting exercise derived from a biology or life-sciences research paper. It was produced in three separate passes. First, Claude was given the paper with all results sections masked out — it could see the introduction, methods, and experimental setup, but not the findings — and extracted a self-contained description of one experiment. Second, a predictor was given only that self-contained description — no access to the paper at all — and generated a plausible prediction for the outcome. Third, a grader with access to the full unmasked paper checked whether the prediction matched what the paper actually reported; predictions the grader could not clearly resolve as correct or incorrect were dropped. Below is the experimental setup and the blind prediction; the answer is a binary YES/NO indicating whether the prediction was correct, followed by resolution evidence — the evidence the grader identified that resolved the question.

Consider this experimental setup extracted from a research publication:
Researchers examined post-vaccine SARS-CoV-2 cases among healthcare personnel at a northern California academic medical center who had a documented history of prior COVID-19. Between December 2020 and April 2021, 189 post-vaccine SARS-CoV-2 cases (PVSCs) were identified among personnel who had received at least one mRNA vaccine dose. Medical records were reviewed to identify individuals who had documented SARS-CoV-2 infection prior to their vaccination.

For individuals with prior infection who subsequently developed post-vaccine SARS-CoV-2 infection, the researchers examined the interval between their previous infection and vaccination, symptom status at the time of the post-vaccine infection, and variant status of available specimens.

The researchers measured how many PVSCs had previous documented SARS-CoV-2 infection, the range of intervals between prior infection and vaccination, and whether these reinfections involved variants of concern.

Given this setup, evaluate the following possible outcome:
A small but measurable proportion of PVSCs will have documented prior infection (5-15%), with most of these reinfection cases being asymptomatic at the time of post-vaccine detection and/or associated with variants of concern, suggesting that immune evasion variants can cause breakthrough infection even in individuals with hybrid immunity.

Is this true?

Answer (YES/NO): NO